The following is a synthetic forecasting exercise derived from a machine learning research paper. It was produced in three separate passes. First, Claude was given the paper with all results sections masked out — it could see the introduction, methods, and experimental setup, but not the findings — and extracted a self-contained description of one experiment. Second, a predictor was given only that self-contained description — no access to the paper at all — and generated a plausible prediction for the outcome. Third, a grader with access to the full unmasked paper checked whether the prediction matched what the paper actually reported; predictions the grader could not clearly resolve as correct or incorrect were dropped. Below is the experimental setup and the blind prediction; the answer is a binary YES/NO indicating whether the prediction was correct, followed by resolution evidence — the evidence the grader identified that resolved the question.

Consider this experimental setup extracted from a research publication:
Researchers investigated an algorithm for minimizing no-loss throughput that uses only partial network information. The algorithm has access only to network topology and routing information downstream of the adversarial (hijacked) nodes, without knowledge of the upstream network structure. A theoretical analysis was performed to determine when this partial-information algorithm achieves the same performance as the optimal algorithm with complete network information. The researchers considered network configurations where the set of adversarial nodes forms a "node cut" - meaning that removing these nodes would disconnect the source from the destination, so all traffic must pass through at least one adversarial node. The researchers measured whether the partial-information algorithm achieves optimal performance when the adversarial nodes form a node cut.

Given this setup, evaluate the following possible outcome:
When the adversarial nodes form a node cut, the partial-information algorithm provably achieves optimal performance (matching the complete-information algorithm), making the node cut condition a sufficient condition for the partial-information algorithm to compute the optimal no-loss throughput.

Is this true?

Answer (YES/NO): YES